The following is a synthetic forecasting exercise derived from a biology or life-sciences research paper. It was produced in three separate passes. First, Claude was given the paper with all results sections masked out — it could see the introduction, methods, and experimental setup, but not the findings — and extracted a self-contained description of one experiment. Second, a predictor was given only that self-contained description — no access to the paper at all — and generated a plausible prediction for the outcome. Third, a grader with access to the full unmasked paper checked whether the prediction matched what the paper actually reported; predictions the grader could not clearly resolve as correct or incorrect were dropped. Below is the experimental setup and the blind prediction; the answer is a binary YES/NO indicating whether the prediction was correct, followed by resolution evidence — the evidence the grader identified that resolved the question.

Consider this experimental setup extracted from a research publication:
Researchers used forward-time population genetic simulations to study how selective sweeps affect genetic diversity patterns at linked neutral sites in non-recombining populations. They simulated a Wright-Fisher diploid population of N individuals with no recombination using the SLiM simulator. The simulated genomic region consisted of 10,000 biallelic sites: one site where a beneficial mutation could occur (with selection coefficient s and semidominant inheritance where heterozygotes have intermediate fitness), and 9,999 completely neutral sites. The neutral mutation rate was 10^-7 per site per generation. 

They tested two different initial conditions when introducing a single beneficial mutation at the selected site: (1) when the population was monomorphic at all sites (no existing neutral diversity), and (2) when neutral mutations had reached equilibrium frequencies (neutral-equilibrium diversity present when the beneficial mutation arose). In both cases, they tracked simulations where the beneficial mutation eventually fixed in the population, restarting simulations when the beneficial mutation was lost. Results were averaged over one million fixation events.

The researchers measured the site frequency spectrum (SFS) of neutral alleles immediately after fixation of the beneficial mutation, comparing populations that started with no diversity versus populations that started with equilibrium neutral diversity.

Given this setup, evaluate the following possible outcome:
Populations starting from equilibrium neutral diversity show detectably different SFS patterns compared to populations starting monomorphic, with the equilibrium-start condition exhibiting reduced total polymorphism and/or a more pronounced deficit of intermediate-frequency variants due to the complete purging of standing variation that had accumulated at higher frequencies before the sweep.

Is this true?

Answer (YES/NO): NO